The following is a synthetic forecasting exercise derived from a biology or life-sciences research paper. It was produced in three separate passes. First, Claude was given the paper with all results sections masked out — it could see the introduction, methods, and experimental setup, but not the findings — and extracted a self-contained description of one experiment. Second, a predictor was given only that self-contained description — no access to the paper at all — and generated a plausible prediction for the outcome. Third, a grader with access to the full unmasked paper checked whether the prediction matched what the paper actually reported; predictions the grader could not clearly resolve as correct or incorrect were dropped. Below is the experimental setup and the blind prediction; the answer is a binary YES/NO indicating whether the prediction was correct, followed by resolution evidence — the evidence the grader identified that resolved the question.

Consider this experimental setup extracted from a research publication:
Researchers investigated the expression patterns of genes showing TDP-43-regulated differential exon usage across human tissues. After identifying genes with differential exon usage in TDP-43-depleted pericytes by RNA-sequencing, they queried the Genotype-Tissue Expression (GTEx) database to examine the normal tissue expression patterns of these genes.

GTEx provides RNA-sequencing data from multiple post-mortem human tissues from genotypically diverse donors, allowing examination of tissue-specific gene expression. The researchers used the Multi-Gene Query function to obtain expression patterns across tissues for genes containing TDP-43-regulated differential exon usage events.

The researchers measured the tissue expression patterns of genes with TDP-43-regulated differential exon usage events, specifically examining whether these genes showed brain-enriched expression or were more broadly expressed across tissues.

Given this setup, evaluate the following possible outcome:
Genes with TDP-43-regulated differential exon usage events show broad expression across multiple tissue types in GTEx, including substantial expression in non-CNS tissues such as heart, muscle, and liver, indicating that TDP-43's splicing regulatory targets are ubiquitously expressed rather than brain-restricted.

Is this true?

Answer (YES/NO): NO